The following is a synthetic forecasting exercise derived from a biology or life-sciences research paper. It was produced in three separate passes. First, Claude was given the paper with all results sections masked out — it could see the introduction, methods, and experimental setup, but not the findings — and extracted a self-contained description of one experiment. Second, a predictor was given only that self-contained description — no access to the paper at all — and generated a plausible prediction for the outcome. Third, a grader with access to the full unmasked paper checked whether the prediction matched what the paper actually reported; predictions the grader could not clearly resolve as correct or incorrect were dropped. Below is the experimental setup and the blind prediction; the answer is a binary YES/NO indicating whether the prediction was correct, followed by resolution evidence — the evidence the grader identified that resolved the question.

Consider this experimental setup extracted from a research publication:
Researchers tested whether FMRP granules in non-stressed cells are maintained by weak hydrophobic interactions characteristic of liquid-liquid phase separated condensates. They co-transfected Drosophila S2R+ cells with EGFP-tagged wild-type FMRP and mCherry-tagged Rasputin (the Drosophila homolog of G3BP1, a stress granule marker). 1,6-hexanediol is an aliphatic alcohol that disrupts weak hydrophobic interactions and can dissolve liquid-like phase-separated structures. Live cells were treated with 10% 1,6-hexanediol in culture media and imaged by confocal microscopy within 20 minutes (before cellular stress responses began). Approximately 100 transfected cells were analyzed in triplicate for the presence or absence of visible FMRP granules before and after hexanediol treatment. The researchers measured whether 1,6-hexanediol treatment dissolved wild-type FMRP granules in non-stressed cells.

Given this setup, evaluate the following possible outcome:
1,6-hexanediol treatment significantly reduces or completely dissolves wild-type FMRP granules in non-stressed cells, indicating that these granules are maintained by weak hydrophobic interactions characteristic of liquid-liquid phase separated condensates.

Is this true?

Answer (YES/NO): NO